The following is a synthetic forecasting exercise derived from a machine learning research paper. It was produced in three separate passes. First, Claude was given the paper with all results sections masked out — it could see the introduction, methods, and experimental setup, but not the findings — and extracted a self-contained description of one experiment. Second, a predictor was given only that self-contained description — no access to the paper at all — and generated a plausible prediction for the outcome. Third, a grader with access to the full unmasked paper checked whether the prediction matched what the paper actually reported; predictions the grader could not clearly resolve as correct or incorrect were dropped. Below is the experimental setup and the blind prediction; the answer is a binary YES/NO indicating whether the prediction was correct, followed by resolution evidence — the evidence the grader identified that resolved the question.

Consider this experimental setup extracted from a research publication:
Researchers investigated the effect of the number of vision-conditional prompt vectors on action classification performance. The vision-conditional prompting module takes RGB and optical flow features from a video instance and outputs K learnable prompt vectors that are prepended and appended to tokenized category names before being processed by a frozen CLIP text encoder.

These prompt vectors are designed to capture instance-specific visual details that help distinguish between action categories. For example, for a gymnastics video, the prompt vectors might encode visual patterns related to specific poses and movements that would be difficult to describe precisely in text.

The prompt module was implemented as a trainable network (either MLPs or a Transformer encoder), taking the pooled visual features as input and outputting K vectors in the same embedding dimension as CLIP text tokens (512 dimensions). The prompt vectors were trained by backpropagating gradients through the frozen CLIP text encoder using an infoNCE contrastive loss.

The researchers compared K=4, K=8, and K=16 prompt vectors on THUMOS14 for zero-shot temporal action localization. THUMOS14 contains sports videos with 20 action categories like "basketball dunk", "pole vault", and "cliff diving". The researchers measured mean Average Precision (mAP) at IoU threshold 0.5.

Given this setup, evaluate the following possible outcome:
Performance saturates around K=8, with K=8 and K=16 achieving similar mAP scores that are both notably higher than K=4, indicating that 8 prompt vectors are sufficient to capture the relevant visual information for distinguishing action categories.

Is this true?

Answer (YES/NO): NO